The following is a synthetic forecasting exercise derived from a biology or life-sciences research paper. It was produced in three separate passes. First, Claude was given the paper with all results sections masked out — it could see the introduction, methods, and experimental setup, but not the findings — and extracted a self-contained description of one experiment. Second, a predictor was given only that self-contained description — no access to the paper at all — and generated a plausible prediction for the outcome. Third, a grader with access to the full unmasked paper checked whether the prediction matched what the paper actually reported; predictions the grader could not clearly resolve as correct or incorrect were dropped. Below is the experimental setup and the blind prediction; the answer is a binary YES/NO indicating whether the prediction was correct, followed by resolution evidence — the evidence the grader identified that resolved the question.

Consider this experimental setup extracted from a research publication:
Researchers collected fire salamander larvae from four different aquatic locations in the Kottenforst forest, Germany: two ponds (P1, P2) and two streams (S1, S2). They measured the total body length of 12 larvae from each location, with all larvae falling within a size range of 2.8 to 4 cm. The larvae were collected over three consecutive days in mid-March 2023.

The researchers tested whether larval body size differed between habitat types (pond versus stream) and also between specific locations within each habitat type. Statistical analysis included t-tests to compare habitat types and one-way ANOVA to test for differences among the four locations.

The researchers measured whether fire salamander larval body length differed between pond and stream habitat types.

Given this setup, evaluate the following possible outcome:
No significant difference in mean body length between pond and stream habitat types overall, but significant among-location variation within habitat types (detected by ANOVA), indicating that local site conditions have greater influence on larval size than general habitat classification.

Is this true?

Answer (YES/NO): YES